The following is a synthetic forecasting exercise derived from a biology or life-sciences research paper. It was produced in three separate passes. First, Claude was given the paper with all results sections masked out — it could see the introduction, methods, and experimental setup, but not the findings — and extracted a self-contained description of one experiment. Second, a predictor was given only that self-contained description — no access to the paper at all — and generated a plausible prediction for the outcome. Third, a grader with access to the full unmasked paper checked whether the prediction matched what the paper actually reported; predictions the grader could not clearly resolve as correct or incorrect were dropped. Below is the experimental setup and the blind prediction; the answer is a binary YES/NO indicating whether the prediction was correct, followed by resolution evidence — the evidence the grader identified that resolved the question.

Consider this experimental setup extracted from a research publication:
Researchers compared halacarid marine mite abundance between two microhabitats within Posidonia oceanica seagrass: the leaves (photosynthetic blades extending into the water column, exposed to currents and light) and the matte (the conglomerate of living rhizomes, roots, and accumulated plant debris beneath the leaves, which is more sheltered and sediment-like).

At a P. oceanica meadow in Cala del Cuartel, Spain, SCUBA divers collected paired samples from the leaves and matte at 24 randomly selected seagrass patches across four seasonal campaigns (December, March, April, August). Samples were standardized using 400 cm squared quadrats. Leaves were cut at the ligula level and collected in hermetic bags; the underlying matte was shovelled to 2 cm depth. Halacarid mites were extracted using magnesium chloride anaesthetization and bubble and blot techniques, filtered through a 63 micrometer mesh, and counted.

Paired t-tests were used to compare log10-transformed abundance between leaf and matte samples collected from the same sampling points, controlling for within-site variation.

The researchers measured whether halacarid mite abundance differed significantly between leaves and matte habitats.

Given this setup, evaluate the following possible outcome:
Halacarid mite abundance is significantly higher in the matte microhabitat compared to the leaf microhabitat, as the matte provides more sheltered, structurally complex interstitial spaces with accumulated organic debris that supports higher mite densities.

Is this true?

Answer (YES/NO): NO